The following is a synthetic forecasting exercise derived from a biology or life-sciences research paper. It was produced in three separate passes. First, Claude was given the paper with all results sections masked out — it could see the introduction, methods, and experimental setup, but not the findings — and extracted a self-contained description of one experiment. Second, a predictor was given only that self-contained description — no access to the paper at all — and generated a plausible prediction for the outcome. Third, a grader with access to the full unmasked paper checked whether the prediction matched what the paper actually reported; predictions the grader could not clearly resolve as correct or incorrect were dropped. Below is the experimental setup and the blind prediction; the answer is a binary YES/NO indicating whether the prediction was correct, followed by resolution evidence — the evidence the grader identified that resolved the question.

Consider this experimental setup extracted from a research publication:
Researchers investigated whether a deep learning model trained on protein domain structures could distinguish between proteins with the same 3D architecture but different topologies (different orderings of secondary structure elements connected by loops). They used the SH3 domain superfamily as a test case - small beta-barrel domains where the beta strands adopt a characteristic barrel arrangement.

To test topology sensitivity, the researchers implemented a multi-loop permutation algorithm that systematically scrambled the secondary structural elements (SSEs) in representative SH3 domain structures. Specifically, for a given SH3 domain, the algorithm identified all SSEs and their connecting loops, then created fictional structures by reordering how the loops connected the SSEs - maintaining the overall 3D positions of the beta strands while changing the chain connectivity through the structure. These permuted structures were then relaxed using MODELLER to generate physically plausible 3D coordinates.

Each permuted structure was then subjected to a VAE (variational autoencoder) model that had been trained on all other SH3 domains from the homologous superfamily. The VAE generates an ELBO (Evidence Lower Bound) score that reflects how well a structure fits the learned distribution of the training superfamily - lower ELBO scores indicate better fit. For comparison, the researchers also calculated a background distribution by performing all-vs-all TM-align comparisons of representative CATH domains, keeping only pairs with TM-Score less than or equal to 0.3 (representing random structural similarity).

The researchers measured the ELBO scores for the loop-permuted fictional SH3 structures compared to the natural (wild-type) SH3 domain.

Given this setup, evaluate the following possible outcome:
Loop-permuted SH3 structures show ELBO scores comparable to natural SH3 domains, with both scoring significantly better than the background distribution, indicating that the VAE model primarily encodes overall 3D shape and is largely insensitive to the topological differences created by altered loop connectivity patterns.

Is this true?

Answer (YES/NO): YES